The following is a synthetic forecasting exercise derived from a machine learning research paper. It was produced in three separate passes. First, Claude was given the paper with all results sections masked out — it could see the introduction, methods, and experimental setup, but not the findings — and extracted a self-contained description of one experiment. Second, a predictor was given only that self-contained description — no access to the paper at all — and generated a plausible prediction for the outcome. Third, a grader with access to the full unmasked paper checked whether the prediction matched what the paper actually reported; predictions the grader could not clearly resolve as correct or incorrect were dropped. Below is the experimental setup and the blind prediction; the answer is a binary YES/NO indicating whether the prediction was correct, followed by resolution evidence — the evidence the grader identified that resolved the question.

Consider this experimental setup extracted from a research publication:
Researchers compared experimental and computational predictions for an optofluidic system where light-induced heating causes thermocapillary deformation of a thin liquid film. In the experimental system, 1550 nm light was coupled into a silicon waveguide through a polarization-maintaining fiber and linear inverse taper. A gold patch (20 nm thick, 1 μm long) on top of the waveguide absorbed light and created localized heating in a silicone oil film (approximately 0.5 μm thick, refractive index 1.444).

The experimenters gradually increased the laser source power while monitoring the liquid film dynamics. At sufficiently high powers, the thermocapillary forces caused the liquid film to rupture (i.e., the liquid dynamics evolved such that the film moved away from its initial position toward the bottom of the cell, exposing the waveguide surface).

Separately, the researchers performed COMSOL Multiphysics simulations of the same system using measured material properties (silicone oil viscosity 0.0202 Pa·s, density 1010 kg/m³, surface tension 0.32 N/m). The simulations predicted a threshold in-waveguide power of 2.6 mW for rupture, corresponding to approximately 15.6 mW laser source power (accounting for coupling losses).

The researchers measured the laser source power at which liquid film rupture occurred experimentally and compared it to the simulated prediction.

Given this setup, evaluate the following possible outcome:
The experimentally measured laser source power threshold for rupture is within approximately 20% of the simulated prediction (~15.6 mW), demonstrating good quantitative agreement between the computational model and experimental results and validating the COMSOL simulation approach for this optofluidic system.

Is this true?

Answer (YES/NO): YES